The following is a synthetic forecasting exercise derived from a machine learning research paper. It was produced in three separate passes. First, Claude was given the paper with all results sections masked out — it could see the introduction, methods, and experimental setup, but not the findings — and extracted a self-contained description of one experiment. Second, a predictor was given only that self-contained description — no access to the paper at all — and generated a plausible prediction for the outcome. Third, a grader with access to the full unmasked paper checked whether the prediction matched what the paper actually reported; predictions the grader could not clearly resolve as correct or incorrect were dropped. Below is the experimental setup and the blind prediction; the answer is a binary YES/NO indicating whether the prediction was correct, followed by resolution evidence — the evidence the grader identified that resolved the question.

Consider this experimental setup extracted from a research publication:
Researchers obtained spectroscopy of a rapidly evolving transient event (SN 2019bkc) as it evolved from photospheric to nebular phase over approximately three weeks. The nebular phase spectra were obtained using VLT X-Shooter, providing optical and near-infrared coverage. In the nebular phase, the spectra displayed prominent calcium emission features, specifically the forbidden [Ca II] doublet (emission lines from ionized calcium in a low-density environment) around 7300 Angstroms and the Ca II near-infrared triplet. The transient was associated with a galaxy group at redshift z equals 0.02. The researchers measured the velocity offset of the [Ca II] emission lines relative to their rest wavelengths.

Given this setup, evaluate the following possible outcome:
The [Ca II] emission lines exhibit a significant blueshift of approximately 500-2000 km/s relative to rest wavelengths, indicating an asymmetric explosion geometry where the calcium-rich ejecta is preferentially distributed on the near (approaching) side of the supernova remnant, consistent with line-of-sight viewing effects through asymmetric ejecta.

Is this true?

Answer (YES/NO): NO